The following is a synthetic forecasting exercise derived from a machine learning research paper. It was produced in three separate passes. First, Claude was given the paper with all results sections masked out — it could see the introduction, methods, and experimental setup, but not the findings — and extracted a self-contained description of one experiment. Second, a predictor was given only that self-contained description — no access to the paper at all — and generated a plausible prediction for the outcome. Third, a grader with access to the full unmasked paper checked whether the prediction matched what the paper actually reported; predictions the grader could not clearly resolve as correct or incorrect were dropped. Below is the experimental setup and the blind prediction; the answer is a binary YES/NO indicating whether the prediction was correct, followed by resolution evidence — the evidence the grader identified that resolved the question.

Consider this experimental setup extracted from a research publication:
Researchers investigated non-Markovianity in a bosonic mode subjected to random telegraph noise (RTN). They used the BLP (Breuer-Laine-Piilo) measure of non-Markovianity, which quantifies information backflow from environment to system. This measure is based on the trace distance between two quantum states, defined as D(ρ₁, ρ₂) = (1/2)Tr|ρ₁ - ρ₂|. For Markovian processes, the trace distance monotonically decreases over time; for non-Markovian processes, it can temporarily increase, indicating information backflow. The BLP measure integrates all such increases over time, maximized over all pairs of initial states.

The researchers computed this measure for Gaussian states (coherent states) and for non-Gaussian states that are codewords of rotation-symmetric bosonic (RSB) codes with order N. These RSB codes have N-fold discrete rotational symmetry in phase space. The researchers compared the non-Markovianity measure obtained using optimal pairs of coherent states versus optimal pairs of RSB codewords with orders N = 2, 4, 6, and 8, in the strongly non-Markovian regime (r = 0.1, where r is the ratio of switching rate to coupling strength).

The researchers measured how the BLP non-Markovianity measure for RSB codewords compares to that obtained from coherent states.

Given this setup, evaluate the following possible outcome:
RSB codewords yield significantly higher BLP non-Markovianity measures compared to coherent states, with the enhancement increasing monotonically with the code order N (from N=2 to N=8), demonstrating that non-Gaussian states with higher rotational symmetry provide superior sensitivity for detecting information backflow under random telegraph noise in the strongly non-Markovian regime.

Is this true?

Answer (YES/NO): YES